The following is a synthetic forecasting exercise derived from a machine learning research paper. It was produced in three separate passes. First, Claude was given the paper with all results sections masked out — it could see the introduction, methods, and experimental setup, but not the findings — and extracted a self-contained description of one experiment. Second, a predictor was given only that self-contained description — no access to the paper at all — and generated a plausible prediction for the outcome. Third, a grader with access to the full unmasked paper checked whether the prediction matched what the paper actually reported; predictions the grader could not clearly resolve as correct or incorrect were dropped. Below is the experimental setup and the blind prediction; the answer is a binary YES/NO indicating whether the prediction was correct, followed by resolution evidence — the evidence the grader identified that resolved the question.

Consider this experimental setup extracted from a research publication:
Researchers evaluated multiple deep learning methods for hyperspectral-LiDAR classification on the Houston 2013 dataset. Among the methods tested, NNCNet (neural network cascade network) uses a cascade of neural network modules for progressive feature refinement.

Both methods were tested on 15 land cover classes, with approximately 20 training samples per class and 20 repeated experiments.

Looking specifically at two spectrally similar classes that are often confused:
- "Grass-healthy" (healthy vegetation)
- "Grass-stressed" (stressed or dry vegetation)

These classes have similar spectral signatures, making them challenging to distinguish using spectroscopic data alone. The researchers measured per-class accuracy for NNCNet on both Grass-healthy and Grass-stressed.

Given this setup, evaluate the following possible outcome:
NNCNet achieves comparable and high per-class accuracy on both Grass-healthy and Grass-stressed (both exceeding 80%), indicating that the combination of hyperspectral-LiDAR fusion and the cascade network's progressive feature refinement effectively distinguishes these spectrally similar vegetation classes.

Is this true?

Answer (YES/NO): YES